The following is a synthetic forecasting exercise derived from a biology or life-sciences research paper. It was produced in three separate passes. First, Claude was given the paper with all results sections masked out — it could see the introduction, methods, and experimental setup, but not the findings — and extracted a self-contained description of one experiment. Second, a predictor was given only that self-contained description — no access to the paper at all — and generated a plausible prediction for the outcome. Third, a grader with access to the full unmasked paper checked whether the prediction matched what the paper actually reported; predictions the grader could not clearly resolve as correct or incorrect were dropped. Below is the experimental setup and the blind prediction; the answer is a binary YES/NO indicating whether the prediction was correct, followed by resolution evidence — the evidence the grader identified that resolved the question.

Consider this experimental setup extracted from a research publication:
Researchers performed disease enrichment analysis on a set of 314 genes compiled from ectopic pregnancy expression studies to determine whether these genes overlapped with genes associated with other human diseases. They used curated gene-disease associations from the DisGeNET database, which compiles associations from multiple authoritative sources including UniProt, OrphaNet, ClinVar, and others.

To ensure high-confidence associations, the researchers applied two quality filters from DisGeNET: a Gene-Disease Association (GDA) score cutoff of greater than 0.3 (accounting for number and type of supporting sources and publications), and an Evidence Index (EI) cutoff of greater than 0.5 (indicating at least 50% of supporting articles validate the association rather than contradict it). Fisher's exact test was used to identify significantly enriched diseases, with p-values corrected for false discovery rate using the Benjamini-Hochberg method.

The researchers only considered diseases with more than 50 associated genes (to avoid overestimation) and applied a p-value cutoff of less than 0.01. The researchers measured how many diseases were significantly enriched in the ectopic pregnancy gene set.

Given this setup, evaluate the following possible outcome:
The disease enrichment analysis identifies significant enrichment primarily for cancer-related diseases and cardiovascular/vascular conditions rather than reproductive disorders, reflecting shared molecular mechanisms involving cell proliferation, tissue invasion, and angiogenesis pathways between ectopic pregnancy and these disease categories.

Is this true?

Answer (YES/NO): NO